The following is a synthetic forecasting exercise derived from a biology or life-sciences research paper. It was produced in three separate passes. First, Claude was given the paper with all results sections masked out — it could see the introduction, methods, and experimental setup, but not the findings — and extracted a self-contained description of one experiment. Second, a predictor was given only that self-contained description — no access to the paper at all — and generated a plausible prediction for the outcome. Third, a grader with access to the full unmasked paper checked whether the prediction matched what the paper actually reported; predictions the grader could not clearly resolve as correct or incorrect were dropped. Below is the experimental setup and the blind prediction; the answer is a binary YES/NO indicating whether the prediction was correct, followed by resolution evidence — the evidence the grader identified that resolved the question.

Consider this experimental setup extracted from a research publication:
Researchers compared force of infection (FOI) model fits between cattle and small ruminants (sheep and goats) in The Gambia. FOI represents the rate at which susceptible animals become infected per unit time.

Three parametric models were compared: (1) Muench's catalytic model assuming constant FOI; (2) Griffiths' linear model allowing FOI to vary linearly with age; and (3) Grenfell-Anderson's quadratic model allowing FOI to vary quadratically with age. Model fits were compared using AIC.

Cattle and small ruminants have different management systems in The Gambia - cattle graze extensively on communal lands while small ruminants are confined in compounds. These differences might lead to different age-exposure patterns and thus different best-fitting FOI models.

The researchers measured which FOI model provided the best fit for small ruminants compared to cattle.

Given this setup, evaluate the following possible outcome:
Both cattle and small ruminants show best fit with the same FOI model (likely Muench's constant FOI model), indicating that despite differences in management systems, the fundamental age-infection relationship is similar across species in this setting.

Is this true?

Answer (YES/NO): NO